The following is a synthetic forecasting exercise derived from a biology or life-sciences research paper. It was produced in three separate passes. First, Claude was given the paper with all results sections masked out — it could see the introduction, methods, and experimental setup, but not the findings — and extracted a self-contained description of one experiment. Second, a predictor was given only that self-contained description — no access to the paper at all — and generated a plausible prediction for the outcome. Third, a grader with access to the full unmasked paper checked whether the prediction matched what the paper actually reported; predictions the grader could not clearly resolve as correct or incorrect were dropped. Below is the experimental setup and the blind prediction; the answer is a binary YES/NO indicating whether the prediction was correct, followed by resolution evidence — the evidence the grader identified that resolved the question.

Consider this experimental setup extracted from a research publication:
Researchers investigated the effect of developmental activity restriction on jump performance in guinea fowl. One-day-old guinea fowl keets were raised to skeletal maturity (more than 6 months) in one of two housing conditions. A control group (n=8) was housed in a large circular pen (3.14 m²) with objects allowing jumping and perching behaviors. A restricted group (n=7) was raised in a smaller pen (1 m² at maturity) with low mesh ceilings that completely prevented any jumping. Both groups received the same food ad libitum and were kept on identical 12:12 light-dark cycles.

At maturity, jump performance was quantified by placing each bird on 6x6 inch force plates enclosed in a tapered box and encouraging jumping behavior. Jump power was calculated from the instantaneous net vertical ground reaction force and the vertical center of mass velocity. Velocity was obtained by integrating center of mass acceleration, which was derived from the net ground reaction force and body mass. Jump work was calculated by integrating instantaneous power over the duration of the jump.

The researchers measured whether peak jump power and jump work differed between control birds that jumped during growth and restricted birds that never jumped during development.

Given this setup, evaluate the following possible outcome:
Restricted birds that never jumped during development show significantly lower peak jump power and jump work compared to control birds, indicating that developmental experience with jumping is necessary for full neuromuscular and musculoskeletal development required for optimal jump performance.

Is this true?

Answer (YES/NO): NO